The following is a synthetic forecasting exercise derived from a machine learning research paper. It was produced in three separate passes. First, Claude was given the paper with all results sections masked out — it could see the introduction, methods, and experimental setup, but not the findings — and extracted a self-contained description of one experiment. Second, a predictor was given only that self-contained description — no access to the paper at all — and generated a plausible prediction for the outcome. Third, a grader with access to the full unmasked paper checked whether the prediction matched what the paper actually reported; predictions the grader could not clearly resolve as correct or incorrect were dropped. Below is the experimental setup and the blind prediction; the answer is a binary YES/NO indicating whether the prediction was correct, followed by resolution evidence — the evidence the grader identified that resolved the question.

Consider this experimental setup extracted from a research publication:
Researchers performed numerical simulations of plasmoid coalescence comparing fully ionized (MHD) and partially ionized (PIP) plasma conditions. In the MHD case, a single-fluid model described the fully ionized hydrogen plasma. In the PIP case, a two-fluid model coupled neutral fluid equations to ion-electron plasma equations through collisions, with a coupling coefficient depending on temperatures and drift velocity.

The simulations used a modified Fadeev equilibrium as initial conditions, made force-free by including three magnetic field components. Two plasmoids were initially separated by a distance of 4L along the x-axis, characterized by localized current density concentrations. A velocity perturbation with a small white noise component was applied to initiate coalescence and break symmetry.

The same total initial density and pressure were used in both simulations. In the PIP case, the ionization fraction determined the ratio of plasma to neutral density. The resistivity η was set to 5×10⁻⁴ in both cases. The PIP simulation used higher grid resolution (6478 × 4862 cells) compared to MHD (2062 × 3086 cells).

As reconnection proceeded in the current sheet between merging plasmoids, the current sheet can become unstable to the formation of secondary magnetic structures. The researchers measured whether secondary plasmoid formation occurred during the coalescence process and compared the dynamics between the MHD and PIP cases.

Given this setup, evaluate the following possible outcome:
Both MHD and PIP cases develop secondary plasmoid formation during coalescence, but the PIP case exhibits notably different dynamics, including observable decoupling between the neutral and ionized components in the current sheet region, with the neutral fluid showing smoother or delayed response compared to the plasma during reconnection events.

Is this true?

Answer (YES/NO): NO